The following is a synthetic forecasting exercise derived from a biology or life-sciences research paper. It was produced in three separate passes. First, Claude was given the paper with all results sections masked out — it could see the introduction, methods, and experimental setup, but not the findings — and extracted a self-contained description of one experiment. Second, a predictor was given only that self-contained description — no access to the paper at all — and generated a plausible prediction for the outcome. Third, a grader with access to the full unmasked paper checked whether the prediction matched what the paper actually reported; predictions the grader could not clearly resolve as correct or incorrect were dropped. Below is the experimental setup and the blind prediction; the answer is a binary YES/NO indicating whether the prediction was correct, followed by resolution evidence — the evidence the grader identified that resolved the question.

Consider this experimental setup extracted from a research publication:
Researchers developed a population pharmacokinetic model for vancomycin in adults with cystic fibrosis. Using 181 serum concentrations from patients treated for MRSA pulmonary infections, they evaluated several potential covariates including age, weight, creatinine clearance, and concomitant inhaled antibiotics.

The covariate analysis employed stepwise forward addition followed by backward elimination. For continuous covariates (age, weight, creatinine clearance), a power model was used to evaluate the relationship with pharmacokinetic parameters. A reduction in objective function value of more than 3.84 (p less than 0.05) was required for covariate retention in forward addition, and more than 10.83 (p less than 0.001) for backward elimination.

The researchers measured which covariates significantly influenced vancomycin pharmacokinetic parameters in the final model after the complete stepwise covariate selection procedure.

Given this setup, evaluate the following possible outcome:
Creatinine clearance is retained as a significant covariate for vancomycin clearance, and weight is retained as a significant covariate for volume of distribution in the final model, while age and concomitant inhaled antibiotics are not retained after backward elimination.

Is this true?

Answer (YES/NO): NO